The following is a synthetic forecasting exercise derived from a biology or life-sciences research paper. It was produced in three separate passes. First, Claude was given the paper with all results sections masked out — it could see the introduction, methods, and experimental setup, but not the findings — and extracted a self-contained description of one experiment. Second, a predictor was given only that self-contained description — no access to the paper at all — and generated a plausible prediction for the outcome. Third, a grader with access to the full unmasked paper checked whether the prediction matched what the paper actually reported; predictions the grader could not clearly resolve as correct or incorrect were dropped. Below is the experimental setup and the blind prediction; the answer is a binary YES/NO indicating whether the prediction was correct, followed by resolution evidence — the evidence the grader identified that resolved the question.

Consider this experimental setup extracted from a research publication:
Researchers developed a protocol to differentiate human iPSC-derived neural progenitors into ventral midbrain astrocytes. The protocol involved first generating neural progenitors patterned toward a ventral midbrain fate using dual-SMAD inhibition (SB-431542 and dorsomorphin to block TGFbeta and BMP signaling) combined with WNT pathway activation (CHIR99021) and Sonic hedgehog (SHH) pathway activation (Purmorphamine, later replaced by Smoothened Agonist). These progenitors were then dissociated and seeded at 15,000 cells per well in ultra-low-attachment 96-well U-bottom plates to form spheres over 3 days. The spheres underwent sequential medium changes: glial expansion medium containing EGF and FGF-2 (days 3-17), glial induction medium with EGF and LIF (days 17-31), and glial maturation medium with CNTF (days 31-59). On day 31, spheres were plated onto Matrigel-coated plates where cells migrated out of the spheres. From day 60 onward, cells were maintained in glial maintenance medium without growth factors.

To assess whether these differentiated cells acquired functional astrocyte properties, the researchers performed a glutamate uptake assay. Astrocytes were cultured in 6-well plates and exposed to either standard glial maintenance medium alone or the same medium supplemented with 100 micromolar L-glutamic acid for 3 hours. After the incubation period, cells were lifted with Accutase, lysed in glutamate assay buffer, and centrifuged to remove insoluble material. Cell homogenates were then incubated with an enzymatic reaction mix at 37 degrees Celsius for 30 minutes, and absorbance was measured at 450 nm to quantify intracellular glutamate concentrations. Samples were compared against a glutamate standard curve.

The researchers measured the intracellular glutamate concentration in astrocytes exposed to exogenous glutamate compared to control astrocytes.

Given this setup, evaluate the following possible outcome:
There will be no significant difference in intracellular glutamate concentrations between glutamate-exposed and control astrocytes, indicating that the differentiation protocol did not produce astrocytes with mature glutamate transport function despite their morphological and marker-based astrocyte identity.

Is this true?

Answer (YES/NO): YES